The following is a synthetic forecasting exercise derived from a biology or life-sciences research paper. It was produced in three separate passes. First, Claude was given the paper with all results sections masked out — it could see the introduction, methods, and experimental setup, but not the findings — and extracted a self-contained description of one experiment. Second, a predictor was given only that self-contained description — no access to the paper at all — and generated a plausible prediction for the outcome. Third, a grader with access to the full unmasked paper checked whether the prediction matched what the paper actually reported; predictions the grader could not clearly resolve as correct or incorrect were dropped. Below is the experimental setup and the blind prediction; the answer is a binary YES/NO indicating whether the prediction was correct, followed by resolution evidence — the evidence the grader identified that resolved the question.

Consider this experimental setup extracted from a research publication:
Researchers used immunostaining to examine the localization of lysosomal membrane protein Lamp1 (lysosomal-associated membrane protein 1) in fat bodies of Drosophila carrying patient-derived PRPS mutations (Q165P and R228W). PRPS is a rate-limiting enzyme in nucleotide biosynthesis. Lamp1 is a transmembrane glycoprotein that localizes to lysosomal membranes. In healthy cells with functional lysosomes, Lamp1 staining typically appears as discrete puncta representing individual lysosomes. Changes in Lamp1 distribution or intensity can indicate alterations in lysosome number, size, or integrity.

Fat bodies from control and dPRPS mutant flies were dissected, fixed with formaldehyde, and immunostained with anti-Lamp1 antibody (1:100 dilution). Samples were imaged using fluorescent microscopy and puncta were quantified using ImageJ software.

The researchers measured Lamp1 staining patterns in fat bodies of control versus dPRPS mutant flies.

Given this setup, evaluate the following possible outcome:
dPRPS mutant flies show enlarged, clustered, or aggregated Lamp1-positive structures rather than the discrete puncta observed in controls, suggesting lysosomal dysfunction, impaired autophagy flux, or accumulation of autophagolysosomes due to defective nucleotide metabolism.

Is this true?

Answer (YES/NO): NO